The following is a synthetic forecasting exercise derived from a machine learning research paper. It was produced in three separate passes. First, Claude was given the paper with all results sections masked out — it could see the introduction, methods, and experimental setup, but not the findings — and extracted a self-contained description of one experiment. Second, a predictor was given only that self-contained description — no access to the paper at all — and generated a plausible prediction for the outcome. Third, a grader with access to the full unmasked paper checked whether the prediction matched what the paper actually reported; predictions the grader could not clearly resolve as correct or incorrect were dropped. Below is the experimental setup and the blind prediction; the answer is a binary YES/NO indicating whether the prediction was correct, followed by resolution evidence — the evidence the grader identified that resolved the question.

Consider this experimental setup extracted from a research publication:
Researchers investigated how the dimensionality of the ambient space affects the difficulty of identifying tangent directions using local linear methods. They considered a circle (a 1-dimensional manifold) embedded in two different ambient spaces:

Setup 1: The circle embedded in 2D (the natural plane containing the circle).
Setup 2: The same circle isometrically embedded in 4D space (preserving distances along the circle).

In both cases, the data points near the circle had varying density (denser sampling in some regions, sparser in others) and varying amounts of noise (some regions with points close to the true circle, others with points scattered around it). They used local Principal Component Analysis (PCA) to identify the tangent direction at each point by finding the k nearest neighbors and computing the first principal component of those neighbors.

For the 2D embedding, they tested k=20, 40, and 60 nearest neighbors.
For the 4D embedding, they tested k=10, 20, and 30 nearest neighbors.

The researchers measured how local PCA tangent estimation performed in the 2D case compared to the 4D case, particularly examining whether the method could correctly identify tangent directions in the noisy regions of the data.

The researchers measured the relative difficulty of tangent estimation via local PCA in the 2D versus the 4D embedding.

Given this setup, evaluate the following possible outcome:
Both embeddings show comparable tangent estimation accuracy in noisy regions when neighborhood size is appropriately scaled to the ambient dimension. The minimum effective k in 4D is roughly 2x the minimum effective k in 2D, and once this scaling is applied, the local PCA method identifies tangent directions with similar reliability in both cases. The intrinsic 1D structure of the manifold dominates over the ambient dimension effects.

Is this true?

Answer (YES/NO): NO